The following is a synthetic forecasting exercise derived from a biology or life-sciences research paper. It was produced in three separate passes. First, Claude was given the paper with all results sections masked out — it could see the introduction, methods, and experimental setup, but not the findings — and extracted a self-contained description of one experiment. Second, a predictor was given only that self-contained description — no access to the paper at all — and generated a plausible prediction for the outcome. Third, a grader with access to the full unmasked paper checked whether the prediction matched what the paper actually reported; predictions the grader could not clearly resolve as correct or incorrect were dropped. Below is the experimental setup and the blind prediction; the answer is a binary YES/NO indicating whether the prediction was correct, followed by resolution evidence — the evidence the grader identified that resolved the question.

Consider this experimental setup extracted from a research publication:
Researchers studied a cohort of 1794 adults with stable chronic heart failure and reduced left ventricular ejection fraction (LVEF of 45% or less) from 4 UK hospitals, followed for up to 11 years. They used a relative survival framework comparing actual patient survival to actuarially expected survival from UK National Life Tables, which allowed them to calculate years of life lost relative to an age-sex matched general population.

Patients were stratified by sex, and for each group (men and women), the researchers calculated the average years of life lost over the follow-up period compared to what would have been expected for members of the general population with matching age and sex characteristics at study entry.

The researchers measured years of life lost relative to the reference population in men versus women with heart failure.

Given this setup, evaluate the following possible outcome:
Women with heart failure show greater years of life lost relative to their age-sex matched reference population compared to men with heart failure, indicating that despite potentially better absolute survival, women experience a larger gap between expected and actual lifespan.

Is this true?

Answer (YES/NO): NO